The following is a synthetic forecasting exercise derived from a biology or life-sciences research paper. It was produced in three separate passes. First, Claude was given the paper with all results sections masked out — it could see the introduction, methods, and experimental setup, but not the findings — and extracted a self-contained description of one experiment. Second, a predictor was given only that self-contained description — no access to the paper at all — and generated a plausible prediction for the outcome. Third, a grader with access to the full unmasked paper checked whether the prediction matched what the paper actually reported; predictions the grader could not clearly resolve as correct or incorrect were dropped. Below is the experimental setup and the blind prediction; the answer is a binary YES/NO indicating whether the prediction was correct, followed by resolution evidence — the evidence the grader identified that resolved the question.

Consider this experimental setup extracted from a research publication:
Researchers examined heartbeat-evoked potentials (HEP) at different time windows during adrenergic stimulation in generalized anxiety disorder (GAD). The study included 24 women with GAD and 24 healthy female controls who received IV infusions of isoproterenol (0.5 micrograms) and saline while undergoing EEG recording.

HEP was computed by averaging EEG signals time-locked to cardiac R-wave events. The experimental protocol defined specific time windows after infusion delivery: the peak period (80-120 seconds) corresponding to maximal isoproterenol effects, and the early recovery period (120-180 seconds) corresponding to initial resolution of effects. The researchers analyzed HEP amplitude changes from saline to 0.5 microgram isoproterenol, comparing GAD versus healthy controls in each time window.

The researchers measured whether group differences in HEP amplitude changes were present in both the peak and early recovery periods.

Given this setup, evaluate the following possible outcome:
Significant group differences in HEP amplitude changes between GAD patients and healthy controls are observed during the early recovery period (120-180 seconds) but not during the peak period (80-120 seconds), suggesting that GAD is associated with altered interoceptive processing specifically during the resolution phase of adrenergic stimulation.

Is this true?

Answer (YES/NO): NO